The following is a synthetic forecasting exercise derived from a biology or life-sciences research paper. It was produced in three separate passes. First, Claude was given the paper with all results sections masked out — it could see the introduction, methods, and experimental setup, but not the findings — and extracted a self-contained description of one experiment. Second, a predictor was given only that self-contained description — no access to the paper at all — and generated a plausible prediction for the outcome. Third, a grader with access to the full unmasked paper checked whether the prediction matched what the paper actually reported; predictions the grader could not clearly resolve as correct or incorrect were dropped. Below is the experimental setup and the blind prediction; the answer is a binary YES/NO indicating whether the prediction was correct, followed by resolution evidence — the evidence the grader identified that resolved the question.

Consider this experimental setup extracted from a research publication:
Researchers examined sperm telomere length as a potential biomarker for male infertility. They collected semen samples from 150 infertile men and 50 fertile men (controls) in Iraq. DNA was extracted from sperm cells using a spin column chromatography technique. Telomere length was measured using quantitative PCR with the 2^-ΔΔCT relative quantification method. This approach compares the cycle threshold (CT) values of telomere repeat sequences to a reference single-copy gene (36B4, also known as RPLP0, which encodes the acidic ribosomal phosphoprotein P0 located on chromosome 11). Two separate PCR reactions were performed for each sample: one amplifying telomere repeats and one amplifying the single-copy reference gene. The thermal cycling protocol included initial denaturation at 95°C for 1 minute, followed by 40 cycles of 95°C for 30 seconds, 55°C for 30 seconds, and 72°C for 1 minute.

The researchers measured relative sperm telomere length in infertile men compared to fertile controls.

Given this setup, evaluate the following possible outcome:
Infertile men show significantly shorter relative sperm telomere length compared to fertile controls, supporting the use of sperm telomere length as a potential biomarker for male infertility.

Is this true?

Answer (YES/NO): YES